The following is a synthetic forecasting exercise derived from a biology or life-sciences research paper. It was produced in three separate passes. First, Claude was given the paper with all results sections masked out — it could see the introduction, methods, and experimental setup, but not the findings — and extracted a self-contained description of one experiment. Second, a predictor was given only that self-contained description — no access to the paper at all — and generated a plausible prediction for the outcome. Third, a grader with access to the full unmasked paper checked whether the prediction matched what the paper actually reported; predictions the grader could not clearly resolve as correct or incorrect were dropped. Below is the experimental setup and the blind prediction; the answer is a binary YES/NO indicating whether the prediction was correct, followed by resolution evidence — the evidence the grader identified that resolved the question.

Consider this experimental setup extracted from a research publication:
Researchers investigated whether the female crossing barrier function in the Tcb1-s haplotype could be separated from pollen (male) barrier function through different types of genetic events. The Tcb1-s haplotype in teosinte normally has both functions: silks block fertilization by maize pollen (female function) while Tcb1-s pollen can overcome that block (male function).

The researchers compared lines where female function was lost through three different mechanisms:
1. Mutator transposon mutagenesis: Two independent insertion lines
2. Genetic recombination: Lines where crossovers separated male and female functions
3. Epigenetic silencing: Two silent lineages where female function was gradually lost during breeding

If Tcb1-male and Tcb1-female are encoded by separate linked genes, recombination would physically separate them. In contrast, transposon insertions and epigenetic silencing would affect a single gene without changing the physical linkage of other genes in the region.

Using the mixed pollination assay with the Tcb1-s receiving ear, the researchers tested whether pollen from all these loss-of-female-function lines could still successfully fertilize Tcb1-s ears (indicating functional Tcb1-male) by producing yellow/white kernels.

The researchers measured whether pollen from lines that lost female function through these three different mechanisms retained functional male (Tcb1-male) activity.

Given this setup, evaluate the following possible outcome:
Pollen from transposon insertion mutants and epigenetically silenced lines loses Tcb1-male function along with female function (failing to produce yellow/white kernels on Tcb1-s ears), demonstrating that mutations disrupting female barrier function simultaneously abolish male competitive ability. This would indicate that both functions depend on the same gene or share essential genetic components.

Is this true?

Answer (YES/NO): NO